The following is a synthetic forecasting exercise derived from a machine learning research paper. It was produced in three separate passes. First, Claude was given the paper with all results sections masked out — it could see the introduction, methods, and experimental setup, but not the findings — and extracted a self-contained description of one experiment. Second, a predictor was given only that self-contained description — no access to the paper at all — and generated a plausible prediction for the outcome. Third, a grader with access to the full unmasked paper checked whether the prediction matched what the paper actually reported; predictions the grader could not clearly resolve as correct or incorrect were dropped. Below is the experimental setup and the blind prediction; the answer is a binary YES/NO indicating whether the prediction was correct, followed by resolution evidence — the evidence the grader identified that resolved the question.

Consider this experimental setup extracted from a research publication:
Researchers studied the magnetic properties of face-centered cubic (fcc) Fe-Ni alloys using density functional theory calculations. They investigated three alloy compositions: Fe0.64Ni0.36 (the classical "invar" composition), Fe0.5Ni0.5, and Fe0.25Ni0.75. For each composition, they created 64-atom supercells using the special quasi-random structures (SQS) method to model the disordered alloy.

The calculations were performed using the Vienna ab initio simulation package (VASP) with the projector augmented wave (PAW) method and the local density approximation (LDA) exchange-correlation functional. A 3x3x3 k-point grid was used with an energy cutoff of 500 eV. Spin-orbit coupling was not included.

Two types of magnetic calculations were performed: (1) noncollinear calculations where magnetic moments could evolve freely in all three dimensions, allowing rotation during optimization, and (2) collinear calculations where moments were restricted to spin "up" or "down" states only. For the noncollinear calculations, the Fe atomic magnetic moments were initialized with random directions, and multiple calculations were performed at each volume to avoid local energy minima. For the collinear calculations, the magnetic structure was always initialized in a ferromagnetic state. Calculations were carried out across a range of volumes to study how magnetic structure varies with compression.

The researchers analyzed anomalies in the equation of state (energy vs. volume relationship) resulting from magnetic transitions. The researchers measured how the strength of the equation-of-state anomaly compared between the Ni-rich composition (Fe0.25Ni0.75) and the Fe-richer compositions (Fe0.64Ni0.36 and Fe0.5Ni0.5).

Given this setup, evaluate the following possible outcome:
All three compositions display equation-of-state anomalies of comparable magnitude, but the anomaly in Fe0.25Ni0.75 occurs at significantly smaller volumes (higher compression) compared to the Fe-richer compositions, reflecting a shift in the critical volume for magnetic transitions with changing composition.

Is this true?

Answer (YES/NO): NO